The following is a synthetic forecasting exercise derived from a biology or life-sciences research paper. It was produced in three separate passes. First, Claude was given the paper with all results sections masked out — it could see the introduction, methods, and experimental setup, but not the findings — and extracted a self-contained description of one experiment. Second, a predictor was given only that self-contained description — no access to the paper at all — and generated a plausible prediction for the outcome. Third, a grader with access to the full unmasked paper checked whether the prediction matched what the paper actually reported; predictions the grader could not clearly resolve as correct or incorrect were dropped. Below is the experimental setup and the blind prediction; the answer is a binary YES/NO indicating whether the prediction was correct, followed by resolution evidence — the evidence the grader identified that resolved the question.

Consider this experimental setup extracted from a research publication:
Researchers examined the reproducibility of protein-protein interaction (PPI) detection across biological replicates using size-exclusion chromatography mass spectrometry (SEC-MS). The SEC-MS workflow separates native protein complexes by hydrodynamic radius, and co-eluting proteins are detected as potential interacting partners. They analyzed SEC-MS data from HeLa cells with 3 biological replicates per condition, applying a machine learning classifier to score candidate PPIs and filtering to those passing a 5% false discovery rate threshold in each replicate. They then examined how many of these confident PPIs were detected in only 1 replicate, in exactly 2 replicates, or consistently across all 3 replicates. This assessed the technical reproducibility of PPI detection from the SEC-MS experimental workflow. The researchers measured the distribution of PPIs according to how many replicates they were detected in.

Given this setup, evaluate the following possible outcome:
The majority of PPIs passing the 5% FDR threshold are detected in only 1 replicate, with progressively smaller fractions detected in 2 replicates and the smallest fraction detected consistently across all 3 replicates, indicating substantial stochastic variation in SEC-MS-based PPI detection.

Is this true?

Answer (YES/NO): NO